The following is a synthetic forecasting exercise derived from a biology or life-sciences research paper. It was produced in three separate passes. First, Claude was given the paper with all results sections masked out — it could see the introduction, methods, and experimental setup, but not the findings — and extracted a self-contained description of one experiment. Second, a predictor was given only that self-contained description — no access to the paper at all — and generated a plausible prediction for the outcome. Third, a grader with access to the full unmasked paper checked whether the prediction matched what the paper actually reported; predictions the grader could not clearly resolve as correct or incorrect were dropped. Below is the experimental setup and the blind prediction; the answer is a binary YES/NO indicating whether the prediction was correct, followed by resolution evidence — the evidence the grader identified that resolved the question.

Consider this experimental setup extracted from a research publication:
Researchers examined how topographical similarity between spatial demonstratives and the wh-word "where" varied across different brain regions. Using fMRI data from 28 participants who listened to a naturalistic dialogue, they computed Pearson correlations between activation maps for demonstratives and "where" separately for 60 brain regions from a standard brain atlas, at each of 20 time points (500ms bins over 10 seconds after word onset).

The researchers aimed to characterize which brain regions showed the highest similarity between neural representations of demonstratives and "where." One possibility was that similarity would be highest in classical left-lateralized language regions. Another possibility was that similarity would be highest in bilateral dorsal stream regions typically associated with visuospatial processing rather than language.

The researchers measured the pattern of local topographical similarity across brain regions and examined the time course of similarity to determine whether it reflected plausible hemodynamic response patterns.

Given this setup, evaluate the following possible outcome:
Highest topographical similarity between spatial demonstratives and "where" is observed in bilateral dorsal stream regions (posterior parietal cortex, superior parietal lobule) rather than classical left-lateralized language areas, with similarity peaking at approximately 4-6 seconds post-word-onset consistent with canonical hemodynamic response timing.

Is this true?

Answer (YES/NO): YES